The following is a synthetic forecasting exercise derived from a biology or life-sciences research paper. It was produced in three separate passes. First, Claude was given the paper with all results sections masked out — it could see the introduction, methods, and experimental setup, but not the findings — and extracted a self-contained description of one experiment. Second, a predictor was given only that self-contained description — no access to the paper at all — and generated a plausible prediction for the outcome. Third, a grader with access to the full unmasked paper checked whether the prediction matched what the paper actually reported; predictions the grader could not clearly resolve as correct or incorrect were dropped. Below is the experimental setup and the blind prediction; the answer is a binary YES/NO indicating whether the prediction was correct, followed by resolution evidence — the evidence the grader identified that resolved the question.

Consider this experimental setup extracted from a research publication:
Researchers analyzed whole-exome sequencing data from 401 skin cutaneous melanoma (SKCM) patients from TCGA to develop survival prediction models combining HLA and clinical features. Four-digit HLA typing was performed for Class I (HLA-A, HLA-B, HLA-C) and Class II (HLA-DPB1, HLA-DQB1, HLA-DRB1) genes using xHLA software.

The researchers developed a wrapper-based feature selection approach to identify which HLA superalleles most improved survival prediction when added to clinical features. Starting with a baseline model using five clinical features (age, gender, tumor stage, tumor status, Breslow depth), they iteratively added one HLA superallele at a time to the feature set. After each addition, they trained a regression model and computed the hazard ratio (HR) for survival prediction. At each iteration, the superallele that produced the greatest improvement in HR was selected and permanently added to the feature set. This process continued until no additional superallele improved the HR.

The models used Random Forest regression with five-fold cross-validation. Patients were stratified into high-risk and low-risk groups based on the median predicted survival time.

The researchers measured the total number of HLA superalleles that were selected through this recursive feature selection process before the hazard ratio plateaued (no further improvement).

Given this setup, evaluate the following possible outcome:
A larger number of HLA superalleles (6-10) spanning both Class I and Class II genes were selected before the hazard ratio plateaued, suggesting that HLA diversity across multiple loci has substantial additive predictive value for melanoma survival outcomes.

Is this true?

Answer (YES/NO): NO